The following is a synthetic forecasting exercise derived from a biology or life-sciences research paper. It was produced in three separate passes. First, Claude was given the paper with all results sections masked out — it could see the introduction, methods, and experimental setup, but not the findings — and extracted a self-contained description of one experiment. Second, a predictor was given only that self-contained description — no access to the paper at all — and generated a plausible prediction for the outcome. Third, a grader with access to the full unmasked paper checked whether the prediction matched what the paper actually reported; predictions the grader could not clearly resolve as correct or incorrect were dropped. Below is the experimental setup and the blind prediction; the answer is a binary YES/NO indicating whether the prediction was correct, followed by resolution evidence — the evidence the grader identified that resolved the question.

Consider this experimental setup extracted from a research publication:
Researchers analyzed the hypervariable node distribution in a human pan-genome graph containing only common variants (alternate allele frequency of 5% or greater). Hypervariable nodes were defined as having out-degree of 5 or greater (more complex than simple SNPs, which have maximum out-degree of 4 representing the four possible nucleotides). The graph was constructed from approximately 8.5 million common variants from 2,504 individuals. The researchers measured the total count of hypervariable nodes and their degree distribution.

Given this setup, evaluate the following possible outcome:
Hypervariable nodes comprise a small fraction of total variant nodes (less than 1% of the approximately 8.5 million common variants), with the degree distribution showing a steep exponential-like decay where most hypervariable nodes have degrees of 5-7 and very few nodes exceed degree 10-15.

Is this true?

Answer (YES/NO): NO